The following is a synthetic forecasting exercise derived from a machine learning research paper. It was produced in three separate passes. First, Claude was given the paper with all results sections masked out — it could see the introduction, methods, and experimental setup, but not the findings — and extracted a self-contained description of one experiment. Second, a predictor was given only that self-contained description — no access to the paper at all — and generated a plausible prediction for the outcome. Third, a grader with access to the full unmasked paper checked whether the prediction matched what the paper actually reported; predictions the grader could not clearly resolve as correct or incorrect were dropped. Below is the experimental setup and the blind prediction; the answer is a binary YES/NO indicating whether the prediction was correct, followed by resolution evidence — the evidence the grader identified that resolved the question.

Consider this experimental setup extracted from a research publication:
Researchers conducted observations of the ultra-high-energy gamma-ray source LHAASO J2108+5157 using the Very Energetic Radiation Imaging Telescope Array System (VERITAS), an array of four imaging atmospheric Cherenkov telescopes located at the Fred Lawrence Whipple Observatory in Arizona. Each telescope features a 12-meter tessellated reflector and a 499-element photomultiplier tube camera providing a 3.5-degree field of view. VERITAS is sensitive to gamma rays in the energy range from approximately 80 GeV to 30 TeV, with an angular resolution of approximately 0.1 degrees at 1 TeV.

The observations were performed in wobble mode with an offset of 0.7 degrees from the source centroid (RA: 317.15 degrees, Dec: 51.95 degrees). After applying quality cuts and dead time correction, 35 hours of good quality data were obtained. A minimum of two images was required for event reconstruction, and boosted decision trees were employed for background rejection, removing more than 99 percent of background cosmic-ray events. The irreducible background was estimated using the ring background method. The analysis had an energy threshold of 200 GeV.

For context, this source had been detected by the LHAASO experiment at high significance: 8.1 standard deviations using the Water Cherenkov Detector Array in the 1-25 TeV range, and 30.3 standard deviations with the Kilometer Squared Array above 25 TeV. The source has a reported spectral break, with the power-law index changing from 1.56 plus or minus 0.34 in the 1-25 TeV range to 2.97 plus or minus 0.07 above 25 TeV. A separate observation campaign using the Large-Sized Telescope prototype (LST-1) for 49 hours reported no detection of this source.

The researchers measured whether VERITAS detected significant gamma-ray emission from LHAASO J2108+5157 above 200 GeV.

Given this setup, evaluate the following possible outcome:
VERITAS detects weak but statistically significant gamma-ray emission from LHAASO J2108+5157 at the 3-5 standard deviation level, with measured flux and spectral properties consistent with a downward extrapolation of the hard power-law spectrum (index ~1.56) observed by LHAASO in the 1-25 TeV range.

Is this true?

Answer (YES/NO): NO